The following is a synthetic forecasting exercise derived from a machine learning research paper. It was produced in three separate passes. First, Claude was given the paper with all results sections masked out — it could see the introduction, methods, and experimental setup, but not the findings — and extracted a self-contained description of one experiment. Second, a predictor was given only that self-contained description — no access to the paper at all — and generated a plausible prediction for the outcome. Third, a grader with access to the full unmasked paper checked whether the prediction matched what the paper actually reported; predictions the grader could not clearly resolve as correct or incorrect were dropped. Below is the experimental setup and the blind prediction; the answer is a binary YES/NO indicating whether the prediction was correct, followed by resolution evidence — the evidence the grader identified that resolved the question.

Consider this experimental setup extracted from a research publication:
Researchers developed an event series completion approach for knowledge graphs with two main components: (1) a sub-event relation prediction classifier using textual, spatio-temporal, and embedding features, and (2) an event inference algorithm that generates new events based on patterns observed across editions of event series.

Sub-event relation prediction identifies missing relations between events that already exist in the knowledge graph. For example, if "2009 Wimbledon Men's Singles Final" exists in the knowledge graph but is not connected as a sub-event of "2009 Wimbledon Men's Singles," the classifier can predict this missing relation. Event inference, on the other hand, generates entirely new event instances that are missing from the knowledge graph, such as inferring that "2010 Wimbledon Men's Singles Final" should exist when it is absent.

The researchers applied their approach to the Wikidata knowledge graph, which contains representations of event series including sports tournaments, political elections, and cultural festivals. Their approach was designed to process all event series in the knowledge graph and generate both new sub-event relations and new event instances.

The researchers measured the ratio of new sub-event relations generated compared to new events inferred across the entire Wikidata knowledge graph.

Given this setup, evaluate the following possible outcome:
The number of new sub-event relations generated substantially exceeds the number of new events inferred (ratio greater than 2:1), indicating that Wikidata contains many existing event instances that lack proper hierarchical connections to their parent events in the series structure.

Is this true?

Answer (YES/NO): YES